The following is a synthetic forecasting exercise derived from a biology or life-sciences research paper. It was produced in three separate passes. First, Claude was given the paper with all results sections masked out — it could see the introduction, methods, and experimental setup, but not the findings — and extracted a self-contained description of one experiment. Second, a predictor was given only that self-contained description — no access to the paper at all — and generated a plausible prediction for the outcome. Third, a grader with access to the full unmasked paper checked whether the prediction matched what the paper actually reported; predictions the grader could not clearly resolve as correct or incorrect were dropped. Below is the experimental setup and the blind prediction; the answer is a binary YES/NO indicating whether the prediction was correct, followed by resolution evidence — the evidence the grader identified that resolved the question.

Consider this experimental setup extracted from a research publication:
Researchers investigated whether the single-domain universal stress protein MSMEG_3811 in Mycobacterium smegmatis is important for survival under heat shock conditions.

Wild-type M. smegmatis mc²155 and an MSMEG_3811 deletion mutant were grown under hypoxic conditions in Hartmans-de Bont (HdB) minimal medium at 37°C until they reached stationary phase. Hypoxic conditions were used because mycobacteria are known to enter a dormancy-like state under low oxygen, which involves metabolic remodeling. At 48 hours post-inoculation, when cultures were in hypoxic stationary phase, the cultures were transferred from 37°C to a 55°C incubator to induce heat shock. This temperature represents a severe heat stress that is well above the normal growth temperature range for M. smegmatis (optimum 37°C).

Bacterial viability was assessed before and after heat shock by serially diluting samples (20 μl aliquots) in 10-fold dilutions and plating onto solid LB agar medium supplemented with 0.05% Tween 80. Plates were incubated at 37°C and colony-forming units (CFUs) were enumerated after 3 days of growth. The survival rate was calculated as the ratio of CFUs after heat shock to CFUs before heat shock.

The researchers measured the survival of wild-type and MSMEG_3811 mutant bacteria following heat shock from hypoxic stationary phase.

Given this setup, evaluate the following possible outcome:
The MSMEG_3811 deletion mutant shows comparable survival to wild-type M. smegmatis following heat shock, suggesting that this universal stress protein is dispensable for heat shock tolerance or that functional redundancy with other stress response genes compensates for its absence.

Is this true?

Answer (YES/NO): YES